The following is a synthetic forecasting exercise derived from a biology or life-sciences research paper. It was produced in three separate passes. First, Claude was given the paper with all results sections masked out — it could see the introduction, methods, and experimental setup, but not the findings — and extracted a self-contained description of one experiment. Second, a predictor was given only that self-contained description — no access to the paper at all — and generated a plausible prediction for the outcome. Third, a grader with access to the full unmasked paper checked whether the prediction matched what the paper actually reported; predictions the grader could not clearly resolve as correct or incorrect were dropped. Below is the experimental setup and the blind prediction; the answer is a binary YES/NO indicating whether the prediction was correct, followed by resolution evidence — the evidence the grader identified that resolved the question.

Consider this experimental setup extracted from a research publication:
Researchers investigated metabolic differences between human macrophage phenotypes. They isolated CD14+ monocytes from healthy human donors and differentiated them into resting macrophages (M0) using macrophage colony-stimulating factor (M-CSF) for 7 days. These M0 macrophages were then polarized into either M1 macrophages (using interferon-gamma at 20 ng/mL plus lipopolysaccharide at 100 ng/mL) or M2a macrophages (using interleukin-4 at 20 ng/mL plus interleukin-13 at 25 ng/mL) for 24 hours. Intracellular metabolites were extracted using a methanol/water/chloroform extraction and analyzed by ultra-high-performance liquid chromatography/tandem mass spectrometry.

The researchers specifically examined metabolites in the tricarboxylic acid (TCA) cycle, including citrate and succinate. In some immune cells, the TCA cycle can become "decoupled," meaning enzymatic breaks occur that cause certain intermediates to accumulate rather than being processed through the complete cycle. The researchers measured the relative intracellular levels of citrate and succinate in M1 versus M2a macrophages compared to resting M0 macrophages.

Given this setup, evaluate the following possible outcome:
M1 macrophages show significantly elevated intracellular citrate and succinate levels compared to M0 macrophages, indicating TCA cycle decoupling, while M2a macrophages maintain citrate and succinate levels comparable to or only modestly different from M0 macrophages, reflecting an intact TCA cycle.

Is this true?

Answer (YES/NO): YES